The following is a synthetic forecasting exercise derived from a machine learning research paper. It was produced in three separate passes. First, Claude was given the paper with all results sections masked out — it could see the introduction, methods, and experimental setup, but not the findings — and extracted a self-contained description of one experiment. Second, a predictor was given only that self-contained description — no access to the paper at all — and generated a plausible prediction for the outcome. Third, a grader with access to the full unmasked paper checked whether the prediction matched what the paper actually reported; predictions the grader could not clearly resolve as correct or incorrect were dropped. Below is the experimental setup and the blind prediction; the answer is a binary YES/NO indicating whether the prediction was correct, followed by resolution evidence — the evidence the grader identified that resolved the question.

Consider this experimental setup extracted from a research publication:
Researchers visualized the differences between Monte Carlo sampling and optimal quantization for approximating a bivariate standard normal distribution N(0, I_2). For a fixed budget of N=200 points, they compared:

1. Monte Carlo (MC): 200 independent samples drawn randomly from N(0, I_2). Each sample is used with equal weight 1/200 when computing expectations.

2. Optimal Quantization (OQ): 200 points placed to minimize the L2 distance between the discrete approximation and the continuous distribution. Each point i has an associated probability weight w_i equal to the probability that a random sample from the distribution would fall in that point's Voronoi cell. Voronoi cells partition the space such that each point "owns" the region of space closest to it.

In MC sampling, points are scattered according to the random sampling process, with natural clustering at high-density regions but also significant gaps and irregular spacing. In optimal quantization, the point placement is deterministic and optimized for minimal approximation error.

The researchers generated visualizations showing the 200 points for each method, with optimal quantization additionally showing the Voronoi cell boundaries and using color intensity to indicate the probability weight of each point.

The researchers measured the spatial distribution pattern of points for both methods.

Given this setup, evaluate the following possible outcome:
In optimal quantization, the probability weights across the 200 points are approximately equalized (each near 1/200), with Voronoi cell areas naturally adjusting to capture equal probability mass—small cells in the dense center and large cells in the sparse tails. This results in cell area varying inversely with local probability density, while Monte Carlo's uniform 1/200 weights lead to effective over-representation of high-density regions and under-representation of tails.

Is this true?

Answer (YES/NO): NO